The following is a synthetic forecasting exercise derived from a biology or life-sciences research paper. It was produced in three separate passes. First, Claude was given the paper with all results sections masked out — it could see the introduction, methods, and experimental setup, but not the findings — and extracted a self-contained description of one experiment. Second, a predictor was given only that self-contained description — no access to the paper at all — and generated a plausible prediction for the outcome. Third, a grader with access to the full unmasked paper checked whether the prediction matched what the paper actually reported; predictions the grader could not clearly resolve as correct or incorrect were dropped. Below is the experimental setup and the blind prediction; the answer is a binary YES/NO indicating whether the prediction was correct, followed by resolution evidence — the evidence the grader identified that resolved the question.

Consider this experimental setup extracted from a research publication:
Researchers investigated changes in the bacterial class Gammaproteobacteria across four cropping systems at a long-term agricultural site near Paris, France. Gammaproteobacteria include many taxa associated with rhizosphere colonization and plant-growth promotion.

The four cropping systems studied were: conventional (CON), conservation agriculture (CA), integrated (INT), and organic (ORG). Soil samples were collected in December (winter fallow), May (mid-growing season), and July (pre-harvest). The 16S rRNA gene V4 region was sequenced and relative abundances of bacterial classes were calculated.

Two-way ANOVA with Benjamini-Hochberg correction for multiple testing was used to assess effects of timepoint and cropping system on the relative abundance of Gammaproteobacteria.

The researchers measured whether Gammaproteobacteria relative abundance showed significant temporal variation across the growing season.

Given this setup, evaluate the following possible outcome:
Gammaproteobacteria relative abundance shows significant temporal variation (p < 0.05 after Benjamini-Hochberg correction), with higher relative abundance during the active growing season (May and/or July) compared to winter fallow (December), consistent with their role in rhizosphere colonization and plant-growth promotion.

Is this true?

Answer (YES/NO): YES